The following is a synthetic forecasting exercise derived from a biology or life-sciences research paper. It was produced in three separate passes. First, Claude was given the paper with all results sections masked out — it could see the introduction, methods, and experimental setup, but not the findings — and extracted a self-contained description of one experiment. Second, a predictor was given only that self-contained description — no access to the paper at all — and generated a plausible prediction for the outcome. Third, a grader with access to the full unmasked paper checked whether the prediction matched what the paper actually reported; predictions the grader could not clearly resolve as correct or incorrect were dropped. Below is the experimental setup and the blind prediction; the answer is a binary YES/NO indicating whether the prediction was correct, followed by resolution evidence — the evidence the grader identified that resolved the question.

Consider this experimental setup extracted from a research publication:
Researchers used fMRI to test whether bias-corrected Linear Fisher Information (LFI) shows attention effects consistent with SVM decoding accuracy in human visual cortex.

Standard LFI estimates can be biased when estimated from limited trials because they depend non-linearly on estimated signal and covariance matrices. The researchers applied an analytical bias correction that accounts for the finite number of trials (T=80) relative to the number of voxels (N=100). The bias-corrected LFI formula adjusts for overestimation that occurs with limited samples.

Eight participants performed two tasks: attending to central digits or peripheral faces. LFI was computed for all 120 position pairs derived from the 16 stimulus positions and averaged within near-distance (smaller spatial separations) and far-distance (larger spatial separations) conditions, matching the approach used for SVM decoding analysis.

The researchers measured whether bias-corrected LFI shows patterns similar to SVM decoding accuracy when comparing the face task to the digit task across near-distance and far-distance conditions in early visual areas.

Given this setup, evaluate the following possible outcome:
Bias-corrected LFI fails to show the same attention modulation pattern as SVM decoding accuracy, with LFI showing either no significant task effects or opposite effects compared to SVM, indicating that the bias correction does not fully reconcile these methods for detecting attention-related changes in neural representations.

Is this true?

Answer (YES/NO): NO